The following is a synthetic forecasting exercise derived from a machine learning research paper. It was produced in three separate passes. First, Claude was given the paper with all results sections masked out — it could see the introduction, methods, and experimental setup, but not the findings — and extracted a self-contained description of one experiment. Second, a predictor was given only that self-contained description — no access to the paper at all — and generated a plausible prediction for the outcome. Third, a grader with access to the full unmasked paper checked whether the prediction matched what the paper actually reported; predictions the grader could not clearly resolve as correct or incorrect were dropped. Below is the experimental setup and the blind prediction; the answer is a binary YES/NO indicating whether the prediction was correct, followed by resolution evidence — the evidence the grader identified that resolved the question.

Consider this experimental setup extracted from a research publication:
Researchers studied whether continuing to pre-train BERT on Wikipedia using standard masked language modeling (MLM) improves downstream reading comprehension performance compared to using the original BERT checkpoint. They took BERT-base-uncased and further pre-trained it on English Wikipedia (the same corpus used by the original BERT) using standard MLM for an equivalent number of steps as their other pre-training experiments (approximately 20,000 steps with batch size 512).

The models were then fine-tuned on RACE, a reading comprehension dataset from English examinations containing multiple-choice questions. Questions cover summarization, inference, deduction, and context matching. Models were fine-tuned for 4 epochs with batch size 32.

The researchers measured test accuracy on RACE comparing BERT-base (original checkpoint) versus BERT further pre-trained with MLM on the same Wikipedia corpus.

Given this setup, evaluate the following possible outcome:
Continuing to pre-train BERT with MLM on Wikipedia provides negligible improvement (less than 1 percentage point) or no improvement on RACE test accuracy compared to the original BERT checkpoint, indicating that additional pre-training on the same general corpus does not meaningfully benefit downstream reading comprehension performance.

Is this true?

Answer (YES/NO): NO